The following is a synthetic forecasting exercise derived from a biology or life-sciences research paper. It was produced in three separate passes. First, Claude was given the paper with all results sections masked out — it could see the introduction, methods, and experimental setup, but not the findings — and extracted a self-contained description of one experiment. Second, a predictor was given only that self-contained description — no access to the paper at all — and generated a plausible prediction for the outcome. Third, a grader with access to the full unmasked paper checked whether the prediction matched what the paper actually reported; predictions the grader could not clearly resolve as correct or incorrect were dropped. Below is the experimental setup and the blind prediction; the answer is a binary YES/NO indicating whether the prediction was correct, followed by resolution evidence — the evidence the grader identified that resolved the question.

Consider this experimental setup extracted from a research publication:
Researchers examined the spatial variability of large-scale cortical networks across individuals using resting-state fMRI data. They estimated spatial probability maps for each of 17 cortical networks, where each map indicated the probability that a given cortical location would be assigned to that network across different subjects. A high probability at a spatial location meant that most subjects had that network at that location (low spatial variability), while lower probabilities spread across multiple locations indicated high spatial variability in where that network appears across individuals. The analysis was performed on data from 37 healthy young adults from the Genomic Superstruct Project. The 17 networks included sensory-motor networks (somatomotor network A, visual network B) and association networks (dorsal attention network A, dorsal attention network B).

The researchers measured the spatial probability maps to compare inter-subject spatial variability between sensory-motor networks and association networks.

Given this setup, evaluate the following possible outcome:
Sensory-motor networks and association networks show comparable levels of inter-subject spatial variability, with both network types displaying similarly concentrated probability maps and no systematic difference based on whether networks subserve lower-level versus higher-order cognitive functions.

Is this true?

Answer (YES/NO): NO